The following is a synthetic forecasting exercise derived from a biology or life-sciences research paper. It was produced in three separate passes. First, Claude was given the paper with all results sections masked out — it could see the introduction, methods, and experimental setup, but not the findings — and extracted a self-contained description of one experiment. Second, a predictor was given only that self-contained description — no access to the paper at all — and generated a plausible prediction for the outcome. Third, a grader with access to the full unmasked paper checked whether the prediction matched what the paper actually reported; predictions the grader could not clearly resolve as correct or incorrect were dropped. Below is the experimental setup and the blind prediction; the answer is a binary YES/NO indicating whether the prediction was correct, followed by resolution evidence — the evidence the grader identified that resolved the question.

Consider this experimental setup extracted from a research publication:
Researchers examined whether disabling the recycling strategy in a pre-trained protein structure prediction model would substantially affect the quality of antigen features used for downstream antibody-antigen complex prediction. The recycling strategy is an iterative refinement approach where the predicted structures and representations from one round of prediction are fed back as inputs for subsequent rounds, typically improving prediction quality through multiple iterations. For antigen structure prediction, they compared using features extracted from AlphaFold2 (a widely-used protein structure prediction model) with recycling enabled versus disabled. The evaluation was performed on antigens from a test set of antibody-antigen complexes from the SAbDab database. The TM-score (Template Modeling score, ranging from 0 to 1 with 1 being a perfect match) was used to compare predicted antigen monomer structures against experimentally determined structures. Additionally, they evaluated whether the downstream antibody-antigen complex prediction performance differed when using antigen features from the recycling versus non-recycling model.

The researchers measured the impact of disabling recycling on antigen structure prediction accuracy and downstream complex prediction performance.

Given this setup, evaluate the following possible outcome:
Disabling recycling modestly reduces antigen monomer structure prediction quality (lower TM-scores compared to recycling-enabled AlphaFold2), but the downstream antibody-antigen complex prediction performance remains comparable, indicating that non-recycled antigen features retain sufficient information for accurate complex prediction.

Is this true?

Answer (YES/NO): YES